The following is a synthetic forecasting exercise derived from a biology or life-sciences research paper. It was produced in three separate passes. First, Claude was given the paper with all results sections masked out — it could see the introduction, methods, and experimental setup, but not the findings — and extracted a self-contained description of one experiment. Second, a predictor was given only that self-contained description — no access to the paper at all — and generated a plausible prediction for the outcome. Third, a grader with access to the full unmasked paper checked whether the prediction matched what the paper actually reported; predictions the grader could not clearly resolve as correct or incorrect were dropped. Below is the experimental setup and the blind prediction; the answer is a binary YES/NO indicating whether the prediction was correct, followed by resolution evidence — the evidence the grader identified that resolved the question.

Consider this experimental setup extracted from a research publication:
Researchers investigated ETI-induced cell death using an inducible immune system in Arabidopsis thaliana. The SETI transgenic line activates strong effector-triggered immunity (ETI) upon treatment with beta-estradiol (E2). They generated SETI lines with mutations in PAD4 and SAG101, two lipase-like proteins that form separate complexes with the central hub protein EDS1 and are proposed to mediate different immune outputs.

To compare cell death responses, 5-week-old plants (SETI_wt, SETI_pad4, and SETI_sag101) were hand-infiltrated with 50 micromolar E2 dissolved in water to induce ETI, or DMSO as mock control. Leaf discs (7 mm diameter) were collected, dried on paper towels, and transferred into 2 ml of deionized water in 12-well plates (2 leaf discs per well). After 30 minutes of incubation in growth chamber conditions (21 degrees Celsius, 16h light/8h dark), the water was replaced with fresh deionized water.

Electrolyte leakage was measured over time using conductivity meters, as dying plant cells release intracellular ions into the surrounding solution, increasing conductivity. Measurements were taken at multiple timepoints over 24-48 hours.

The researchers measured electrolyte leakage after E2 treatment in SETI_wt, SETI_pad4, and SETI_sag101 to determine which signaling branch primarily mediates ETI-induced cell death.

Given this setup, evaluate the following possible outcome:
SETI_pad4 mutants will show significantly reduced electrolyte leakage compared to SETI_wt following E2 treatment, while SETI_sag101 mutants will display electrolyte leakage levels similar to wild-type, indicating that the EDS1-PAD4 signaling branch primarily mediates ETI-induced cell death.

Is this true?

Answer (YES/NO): NO